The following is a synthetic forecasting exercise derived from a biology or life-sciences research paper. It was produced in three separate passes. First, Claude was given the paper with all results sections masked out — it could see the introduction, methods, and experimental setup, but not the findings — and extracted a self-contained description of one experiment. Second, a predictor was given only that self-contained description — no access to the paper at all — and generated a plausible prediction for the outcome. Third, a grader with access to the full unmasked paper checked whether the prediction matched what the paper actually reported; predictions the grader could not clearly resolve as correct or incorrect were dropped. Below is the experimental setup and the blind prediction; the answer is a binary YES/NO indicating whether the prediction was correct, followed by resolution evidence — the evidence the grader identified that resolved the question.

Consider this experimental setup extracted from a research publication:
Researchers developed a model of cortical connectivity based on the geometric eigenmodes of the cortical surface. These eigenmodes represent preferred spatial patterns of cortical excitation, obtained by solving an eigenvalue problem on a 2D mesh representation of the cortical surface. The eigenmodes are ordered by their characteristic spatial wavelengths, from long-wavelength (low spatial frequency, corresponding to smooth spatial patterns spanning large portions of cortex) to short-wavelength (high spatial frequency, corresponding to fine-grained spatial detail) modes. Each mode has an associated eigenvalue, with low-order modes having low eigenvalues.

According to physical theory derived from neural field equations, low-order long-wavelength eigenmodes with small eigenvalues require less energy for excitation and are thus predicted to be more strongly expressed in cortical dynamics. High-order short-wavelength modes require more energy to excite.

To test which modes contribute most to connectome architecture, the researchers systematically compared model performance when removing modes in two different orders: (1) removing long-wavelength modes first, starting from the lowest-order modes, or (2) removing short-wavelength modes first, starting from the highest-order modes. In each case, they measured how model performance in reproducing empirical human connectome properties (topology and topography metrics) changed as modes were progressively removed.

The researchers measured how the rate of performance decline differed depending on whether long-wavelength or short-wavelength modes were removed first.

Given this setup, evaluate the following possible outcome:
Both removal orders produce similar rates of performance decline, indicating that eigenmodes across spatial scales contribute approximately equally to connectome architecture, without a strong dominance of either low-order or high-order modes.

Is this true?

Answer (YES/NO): NO